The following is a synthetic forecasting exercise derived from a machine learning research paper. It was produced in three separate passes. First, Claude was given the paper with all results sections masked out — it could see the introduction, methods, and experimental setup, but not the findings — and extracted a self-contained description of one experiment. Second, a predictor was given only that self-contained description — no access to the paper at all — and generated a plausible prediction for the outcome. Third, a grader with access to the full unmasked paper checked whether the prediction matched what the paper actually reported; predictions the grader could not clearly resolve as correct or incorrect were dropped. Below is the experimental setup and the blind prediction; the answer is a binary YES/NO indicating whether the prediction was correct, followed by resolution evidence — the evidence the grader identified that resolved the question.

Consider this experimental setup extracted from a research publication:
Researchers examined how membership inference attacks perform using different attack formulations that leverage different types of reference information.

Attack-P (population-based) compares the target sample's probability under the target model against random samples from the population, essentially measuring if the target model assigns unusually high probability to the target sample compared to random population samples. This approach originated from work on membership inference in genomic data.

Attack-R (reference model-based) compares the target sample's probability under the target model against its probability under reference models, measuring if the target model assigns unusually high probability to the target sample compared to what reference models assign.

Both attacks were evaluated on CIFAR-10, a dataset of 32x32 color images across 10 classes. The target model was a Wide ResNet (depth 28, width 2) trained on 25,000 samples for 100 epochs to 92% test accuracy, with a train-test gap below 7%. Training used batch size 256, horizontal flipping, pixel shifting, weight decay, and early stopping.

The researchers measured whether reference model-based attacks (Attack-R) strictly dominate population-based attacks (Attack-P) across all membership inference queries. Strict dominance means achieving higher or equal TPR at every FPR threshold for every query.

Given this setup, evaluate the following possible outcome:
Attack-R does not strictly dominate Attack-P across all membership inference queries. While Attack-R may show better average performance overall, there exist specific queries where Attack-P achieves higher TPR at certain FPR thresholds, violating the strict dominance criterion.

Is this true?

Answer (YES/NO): YES